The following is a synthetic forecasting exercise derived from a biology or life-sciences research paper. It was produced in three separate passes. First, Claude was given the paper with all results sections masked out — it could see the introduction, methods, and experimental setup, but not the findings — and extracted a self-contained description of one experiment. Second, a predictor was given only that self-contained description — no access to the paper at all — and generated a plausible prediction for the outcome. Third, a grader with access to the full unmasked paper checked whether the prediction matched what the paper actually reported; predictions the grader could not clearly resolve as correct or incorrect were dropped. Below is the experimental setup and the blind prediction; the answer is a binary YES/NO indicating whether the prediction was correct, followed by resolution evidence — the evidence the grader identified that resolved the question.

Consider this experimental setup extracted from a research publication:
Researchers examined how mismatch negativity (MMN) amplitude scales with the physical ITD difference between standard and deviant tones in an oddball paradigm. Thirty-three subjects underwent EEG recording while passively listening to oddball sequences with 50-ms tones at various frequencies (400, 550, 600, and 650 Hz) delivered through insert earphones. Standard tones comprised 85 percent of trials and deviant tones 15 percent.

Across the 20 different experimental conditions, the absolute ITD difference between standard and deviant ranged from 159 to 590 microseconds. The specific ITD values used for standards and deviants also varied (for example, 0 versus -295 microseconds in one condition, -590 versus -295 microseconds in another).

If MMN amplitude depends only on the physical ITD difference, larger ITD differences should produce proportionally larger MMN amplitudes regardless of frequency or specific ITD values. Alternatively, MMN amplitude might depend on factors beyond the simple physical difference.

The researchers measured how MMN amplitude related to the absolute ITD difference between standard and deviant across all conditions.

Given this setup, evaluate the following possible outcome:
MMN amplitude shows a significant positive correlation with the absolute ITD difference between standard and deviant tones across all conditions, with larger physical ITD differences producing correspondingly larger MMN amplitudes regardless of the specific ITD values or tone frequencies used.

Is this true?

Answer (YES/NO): NO